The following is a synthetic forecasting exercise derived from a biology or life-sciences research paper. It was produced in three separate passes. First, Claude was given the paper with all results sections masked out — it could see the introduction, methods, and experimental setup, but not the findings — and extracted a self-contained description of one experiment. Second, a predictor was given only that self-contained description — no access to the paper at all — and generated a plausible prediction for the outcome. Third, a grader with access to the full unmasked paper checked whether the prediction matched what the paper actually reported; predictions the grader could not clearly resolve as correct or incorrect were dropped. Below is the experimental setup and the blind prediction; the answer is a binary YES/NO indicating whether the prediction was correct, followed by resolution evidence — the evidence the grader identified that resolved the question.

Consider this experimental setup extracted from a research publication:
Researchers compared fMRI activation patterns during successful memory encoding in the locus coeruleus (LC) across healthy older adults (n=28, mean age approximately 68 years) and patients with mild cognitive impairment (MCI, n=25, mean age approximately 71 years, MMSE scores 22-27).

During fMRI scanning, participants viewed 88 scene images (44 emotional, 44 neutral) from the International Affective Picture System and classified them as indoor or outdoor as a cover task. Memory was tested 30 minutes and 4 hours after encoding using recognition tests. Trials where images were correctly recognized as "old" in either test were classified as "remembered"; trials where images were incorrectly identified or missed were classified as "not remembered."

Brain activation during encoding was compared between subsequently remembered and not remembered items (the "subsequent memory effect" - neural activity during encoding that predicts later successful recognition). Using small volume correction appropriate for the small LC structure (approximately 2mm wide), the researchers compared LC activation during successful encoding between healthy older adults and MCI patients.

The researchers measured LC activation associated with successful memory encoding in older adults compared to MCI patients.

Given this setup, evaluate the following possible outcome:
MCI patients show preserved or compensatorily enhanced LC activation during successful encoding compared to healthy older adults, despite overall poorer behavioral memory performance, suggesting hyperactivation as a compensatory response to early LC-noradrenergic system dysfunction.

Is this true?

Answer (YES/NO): NO